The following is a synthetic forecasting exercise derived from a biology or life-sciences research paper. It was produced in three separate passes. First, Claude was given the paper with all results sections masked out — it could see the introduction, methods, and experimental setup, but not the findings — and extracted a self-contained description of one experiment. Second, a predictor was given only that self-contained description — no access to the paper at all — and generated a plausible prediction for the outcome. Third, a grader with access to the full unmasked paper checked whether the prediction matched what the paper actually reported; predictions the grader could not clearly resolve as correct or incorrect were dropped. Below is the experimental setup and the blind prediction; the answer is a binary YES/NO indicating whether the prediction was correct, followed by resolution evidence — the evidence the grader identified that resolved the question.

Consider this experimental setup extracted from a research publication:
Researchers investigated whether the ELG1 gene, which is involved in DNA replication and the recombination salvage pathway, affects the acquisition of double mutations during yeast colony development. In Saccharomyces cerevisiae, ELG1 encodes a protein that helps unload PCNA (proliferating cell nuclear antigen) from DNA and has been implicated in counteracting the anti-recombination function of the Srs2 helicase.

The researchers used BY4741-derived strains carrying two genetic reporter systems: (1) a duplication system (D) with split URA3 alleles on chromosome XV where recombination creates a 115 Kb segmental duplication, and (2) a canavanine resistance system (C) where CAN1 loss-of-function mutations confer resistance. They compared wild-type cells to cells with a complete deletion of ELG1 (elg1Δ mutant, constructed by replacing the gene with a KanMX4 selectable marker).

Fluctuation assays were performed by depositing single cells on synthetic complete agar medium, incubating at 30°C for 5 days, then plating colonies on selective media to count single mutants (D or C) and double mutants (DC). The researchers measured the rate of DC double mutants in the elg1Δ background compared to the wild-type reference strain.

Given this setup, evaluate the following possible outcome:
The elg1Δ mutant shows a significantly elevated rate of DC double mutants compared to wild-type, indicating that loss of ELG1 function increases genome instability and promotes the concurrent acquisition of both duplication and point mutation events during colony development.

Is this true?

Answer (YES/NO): NO